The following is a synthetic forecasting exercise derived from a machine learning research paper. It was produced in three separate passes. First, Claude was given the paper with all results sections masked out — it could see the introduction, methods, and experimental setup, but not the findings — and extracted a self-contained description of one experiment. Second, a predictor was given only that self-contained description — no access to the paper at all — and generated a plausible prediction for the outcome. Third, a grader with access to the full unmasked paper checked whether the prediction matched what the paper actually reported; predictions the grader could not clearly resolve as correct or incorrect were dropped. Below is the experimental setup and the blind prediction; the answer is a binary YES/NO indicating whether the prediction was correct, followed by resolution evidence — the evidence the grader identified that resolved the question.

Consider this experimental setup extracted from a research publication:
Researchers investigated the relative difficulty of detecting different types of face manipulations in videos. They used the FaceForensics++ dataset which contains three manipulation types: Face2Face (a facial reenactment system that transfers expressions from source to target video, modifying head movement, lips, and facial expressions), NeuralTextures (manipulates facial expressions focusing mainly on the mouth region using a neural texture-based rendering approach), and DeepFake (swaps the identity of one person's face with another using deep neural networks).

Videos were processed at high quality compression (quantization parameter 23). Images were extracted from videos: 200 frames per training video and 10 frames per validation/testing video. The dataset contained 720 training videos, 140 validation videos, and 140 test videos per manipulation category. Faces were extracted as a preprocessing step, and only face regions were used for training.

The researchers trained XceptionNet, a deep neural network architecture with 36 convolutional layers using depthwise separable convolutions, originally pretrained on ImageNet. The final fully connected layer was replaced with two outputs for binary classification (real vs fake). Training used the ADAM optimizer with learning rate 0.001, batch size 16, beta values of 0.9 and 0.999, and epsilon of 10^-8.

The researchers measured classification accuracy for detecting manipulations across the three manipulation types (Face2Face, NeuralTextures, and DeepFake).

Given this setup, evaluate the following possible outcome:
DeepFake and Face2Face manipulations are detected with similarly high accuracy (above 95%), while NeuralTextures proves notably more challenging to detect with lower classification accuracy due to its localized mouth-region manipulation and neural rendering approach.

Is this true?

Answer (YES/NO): YES